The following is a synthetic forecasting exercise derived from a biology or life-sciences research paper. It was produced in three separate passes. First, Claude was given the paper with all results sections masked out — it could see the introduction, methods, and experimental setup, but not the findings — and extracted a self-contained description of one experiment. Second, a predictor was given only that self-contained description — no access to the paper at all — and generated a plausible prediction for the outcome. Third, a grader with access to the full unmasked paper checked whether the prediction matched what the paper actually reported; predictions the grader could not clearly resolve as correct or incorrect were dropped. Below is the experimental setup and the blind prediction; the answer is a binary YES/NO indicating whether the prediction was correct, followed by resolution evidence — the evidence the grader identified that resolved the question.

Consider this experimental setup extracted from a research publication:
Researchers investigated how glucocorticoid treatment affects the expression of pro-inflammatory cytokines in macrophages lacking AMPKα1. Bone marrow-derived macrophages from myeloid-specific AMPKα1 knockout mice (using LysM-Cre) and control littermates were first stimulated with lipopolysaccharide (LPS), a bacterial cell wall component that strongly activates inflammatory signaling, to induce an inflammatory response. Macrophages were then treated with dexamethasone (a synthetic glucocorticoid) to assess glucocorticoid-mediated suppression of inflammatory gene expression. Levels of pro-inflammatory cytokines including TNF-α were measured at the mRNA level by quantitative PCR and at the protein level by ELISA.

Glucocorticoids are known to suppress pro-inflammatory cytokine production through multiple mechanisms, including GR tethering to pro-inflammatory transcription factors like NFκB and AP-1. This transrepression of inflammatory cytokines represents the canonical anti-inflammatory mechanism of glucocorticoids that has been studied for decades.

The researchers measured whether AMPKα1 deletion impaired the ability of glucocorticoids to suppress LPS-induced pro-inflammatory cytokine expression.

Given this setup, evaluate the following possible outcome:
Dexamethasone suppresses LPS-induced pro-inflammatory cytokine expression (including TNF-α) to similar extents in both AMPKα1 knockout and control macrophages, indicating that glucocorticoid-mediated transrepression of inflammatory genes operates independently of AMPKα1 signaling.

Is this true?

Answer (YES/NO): YES